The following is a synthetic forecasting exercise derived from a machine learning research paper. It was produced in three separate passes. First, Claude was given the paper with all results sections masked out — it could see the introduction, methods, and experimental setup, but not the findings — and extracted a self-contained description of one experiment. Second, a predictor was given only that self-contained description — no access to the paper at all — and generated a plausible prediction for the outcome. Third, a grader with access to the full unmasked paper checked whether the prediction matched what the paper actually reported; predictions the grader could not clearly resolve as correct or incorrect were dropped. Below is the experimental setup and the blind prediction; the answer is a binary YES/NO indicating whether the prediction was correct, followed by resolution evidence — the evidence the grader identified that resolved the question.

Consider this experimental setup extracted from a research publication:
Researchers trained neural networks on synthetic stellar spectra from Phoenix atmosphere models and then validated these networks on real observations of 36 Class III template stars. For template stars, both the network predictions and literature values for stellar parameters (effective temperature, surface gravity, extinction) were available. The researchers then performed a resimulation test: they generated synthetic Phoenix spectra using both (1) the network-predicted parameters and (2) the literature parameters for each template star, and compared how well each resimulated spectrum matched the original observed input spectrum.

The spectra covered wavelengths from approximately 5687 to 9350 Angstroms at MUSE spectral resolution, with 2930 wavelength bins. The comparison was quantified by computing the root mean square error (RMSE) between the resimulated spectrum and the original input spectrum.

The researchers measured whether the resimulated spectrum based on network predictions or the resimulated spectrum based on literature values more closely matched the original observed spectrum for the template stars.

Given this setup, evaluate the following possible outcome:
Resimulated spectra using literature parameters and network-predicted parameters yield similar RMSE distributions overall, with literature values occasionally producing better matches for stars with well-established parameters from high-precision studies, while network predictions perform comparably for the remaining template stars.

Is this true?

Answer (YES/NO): NO